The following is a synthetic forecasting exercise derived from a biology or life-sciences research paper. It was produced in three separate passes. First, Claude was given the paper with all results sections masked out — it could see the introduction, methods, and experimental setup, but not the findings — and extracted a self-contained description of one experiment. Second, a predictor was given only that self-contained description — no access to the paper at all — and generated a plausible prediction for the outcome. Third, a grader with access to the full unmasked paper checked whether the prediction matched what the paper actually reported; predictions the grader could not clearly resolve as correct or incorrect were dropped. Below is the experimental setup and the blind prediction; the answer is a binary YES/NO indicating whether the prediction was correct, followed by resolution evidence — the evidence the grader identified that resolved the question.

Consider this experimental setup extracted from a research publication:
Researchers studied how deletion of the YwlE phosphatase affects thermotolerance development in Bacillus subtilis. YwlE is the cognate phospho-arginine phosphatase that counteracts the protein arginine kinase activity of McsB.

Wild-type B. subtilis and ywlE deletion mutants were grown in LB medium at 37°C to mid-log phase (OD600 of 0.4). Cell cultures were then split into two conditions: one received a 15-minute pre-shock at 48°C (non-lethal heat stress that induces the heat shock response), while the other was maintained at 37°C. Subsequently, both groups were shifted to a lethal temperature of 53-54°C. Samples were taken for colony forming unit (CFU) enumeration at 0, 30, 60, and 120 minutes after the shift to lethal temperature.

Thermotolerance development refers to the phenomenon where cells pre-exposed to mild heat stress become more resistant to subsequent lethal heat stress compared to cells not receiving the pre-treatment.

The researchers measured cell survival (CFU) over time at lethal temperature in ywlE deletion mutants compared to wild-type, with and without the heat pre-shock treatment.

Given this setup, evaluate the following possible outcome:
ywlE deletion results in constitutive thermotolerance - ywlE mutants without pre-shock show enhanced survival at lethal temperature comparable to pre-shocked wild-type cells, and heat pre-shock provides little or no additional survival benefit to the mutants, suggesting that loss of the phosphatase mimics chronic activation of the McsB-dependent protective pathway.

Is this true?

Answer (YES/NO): NO